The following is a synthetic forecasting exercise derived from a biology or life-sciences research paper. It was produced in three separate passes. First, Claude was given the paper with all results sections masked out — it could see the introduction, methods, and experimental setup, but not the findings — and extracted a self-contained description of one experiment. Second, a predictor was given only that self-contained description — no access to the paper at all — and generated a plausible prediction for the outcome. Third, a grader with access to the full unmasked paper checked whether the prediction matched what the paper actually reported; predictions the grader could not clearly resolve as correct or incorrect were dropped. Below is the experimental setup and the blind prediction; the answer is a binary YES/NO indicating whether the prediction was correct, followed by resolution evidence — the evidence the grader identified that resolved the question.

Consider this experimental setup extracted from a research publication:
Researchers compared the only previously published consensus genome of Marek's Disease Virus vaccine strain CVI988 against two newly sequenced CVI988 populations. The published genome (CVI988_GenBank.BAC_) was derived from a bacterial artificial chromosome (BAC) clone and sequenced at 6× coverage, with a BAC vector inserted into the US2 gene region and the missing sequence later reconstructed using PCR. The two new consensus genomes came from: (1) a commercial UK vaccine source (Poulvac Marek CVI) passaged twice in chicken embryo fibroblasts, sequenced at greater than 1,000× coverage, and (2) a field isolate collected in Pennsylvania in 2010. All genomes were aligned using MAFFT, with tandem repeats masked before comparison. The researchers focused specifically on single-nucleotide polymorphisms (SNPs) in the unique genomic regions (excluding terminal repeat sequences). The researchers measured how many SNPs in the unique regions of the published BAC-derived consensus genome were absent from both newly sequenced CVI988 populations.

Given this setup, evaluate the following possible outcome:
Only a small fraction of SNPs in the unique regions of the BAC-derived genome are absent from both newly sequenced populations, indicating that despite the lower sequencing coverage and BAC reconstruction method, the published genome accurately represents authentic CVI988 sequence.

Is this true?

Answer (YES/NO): NO